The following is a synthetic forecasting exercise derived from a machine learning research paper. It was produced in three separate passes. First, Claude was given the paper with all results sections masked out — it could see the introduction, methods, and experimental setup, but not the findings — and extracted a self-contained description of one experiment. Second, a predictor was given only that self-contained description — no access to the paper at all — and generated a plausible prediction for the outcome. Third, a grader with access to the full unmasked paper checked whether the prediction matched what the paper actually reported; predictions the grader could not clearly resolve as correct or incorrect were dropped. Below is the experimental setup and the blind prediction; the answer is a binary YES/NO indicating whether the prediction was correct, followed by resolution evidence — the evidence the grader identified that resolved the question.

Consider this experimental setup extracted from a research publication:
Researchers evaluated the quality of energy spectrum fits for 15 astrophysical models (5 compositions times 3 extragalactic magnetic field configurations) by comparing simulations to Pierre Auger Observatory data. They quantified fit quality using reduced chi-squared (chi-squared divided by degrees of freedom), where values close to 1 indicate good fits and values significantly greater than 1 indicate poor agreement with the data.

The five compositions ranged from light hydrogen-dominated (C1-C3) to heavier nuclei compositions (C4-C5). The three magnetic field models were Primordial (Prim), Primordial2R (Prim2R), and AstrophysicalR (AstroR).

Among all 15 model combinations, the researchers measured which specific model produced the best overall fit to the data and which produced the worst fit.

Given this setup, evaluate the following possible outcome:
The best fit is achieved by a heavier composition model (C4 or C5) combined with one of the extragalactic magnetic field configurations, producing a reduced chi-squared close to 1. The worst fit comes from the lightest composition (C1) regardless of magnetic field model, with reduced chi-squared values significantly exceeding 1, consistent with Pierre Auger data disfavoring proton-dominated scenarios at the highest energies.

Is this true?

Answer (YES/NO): NO